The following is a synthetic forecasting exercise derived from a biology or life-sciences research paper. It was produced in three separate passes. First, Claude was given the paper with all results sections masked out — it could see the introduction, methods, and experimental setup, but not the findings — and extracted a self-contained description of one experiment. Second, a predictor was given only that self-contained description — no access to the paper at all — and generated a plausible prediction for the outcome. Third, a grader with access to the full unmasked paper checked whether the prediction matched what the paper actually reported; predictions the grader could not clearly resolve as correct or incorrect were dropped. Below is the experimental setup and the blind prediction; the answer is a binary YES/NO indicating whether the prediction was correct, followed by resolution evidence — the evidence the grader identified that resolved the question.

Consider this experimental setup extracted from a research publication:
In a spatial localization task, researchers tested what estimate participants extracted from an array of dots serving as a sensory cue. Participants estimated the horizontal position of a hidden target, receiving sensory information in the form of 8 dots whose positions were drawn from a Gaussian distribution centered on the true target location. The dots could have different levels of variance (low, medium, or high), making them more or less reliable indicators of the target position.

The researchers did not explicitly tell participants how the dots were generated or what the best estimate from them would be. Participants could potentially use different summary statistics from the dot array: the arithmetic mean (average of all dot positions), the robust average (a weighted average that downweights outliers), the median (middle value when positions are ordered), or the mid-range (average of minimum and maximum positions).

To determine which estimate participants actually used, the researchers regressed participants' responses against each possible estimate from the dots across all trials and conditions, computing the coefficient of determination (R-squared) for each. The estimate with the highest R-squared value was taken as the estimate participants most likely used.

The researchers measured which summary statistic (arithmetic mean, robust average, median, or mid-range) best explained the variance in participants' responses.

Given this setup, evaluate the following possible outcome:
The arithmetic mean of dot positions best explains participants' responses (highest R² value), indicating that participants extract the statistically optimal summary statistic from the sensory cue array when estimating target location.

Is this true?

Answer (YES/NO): YES